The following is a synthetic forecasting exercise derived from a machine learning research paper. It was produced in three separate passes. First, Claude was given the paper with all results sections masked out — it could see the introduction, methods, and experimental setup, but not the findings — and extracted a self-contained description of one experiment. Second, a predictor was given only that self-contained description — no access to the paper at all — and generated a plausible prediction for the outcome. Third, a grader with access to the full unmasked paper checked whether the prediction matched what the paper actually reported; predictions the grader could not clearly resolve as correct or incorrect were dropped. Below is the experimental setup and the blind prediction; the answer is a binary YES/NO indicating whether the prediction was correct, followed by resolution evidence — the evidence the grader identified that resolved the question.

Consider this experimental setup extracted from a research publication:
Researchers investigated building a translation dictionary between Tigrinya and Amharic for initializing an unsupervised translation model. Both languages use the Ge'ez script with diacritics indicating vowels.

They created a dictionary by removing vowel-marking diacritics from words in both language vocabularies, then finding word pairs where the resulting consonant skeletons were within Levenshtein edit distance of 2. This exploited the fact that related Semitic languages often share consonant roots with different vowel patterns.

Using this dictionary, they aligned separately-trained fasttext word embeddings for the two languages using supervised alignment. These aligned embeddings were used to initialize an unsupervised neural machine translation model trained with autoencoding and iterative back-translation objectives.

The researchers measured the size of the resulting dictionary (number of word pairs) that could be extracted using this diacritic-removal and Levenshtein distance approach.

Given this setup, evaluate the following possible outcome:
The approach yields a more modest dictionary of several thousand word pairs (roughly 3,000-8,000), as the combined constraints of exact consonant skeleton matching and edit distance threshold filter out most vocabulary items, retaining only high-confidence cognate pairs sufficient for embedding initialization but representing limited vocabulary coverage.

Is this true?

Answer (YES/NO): NO